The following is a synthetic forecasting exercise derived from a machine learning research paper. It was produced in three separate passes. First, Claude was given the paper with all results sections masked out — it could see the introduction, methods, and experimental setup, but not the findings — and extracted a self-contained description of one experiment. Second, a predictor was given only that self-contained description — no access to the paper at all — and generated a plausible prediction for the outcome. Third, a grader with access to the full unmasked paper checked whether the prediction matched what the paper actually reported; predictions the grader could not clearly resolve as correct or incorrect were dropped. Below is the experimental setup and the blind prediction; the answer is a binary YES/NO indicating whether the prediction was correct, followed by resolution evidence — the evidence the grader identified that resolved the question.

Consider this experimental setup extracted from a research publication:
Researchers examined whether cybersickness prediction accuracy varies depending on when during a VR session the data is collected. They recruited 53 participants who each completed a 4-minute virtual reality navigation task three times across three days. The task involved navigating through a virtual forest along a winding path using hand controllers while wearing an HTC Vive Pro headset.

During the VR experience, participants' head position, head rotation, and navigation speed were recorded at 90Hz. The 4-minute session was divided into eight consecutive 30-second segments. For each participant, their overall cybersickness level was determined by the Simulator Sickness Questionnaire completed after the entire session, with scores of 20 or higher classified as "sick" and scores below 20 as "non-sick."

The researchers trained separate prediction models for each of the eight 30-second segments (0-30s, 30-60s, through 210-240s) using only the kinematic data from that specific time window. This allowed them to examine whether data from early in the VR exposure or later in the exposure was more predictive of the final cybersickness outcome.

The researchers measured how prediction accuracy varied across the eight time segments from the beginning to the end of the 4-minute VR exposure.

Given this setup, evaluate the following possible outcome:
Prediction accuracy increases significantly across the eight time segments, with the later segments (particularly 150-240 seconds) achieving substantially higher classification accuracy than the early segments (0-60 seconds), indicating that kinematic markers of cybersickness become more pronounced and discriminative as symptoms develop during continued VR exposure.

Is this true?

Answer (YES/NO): NO